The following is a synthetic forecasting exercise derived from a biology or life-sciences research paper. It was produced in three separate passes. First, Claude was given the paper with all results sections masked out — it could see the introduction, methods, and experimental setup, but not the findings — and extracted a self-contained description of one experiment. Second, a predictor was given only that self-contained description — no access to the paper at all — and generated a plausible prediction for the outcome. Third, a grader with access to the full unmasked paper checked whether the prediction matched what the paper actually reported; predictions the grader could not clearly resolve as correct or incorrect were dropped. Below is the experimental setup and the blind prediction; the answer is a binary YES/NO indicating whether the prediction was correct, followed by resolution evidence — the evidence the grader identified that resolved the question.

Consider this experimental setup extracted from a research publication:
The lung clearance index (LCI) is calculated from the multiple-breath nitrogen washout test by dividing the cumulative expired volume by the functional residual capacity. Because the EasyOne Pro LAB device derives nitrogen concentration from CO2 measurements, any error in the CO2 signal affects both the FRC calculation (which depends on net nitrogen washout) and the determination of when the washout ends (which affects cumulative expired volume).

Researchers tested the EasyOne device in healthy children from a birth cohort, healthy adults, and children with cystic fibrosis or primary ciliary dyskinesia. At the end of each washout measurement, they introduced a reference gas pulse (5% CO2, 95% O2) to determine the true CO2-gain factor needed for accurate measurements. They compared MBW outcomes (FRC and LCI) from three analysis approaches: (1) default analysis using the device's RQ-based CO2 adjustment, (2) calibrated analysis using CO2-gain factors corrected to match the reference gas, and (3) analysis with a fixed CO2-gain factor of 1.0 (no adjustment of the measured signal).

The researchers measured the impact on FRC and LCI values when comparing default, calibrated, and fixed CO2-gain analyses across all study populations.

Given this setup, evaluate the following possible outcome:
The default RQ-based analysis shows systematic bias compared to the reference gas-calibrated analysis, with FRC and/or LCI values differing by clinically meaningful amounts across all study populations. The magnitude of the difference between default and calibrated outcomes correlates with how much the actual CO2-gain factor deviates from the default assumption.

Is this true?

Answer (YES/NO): NO